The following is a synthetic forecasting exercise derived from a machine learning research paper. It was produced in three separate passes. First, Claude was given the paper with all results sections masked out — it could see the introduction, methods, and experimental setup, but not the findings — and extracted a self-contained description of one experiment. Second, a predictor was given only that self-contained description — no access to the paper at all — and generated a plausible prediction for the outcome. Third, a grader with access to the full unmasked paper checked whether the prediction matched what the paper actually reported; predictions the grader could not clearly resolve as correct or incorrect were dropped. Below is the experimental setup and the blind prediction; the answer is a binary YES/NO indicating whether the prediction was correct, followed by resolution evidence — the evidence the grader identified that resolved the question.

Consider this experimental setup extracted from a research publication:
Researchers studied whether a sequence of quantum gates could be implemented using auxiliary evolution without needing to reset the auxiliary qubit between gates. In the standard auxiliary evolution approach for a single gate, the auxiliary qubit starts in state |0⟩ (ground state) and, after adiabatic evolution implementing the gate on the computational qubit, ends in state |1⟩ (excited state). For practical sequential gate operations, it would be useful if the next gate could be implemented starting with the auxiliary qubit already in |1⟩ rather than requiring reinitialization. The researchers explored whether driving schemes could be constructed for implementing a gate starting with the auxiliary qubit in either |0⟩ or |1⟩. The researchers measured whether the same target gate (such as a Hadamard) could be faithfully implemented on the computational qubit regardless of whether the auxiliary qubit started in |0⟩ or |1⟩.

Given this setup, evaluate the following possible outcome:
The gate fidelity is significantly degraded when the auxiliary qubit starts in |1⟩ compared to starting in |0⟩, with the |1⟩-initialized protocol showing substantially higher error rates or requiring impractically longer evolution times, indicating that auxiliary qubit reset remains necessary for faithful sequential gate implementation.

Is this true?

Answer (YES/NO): NO